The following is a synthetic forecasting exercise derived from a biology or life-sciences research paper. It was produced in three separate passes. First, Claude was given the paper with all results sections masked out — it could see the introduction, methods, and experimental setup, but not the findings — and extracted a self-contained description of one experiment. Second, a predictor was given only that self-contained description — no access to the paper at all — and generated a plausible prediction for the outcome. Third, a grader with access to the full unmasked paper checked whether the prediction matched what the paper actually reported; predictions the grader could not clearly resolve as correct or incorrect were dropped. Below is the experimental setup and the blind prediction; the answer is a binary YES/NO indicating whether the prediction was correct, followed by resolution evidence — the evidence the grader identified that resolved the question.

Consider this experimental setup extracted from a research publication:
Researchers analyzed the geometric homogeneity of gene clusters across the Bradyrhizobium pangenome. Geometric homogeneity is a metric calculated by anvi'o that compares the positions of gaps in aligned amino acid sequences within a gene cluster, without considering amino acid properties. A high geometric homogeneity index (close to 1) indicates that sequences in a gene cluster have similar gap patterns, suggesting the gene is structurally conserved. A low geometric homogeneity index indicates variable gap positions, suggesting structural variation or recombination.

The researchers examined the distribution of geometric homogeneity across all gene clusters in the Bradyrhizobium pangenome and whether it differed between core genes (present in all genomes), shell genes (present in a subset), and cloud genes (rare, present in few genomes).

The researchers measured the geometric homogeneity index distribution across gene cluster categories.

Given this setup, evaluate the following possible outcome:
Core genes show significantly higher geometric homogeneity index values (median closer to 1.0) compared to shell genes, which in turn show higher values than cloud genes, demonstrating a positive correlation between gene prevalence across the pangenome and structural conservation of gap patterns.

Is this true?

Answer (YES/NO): NO